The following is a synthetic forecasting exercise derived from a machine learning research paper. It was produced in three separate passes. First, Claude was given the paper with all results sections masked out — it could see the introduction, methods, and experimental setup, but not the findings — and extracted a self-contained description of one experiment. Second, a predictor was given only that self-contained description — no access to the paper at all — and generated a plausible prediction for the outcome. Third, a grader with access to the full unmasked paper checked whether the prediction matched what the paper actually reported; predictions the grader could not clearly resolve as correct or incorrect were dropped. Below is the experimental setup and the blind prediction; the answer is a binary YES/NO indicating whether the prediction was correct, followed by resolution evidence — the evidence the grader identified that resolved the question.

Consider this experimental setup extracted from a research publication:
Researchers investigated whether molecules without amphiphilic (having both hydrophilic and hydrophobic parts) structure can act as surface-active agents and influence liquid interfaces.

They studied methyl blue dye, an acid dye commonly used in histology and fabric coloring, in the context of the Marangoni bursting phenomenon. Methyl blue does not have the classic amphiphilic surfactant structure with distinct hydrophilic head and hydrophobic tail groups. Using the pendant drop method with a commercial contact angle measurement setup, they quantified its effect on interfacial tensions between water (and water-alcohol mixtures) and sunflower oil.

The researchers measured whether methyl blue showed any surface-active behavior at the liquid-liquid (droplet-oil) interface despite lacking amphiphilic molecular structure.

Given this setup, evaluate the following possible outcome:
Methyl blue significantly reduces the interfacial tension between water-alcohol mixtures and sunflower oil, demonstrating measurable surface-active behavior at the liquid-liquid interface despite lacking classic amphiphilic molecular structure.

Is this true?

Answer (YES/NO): NO